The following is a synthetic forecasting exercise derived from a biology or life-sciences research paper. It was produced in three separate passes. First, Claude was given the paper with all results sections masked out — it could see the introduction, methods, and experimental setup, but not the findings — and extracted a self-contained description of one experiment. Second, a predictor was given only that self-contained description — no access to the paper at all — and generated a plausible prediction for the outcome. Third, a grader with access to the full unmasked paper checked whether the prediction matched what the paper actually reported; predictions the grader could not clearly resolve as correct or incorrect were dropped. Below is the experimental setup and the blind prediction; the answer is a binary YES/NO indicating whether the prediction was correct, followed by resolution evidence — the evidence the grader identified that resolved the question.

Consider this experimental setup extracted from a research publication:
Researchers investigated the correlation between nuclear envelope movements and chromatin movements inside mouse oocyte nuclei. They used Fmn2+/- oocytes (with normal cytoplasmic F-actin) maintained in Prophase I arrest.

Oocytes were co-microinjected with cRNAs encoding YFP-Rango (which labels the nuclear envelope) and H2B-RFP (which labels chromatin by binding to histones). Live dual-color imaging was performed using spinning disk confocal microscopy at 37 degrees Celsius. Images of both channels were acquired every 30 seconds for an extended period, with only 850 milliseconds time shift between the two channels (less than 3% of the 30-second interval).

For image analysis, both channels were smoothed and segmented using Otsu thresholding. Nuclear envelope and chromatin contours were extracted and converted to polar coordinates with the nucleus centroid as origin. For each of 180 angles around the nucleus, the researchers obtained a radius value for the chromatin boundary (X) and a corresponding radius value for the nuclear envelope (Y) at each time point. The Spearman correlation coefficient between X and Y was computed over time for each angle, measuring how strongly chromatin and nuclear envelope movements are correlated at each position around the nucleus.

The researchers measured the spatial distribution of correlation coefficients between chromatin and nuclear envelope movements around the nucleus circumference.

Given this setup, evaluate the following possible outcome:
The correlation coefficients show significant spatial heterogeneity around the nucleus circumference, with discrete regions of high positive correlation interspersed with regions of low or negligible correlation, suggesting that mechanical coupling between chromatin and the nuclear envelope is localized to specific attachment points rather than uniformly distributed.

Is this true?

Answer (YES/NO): NO